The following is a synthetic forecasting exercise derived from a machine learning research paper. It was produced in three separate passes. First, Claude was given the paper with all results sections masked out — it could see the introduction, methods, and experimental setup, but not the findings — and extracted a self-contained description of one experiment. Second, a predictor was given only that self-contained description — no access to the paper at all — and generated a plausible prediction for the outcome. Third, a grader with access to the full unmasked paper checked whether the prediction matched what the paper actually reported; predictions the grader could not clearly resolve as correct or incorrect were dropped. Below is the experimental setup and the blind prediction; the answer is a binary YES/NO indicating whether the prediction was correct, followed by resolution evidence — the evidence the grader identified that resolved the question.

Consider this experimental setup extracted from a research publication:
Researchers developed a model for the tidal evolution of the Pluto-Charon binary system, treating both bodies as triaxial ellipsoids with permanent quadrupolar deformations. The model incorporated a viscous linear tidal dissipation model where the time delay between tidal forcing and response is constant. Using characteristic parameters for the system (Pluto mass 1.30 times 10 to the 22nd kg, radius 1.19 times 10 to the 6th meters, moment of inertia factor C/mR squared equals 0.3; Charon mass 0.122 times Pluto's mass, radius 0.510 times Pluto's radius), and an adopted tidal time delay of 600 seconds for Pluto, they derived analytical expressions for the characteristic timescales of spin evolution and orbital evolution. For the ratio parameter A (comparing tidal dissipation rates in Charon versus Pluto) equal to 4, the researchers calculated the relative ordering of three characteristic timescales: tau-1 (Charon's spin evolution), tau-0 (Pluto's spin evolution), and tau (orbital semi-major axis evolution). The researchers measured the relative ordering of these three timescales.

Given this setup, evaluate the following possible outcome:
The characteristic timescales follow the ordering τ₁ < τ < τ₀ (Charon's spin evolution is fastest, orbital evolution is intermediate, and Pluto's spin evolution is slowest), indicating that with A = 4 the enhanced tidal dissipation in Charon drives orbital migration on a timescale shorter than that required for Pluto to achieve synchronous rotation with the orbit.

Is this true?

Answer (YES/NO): NO